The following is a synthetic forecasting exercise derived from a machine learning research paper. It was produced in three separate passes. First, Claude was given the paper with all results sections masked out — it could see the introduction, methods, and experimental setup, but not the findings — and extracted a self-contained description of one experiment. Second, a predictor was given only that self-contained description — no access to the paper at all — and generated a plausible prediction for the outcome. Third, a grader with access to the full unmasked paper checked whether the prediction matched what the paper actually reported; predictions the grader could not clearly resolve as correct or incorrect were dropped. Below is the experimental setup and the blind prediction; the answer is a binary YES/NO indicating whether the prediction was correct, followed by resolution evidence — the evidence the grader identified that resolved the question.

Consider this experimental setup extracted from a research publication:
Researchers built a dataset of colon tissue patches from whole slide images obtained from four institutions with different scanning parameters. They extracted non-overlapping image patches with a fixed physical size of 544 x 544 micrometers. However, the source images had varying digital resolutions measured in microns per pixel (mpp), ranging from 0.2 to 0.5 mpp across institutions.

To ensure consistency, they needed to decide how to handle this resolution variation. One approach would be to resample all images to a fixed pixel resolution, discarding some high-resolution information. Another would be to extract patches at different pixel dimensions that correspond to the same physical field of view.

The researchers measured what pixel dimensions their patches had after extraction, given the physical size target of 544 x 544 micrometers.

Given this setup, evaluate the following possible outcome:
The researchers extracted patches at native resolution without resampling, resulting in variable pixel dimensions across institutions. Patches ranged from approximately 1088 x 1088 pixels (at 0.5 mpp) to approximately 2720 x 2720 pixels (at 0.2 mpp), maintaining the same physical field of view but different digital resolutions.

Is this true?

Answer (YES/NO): YES